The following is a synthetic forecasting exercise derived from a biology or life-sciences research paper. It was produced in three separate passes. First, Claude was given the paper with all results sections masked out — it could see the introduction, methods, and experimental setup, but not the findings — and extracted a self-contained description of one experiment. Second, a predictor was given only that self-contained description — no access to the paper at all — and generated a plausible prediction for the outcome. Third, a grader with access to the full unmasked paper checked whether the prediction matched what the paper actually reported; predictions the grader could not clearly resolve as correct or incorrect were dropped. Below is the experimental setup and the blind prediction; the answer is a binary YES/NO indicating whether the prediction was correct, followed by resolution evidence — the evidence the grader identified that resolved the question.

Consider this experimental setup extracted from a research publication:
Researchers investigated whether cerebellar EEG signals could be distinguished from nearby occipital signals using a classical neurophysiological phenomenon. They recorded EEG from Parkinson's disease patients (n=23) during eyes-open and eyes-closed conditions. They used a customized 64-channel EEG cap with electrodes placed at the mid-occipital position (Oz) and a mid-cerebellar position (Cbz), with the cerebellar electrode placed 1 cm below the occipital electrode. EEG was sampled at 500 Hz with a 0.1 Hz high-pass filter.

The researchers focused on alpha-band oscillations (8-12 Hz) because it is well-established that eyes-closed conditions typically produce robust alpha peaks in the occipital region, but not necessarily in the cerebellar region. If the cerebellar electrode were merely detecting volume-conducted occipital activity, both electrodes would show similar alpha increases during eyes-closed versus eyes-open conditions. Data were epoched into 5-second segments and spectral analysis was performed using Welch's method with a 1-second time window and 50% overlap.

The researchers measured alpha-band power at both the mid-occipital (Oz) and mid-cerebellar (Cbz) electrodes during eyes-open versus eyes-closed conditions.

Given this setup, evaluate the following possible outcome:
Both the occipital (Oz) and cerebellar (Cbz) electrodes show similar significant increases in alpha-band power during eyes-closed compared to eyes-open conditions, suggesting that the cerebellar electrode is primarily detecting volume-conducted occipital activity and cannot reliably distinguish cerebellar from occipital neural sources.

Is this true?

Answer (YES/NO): NO